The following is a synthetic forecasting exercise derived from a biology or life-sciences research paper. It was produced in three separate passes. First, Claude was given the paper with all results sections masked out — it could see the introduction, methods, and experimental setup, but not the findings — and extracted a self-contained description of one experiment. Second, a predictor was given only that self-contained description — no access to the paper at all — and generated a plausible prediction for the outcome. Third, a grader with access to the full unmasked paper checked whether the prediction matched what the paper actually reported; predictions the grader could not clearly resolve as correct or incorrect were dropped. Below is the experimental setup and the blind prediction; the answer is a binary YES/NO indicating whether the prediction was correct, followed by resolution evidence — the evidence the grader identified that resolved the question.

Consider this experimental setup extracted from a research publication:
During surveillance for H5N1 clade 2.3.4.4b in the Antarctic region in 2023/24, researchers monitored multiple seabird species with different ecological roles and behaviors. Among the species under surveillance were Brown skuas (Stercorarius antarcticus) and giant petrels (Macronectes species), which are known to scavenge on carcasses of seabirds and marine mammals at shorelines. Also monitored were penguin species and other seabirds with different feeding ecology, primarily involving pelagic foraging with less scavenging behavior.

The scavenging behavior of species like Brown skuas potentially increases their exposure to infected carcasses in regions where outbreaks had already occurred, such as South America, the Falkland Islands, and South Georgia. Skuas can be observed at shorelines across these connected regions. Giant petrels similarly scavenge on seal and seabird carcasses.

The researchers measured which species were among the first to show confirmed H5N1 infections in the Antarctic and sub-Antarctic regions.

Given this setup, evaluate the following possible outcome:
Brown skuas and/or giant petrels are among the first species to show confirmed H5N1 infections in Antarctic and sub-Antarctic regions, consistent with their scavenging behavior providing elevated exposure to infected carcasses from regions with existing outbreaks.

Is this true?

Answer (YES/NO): YES